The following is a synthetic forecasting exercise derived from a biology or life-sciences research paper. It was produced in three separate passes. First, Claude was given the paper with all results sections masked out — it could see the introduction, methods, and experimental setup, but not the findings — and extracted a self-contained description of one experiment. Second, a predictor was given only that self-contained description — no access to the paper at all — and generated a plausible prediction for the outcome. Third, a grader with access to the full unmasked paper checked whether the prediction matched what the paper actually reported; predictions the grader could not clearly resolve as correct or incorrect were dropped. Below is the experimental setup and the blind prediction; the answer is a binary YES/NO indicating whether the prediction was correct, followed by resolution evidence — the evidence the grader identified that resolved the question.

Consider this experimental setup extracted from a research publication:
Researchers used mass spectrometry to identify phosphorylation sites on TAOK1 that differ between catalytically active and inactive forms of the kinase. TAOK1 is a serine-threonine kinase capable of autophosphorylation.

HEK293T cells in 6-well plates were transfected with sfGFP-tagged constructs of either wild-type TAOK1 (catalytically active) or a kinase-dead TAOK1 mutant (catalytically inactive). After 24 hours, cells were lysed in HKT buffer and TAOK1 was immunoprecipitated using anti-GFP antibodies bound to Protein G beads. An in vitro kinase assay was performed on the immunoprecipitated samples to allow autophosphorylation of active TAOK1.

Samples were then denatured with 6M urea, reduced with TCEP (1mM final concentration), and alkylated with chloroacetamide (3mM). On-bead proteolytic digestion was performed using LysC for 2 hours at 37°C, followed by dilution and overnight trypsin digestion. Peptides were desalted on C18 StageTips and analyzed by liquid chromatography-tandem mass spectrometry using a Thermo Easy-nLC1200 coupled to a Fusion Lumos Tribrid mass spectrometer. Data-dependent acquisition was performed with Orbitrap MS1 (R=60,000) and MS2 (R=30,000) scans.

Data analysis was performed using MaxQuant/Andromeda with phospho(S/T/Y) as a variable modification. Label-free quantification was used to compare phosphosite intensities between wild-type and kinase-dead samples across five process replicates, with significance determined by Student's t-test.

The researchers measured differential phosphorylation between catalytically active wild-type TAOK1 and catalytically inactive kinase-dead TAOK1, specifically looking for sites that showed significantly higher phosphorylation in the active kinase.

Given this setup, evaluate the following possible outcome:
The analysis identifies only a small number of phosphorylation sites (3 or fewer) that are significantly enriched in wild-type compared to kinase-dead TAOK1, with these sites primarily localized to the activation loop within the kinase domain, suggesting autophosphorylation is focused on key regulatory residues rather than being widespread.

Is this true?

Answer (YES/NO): NO